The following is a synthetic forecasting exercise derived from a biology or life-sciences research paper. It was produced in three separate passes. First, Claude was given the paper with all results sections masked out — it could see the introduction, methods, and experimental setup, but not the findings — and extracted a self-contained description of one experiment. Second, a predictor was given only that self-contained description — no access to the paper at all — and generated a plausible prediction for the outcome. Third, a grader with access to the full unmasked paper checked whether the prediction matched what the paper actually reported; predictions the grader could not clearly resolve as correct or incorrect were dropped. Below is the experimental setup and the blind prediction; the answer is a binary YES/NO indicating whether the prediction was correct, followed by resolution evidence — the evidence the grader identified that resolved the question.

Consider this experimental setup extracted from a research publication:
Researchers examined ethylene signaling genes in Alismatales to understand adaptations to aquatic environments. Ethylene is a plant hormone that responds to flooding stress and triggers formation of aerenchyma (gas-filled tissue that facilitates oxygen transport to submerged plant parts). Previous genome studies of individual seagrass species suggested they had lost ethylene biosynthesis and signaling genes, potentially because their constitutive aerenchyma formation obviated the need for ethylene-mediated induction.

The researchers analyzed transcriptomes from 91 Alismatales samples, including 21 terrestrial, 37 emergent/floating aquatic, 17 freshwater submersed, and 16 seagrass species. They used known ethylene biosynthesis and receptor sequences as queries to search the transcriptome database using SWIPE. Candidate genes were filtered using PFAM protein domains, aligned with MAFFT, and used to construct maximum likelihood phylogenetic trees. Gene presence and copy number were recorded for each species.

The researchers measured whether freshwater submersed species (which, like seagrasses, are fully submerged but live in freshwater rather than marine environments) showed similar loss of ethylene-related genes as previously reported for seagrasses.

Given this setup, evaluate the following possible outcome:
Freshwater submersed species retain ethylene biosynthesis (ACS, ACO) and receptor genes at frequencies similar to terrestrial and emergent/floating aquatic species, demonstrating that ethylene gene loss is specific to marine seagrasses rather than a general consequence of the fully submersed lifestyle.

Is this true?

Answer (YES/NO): YES